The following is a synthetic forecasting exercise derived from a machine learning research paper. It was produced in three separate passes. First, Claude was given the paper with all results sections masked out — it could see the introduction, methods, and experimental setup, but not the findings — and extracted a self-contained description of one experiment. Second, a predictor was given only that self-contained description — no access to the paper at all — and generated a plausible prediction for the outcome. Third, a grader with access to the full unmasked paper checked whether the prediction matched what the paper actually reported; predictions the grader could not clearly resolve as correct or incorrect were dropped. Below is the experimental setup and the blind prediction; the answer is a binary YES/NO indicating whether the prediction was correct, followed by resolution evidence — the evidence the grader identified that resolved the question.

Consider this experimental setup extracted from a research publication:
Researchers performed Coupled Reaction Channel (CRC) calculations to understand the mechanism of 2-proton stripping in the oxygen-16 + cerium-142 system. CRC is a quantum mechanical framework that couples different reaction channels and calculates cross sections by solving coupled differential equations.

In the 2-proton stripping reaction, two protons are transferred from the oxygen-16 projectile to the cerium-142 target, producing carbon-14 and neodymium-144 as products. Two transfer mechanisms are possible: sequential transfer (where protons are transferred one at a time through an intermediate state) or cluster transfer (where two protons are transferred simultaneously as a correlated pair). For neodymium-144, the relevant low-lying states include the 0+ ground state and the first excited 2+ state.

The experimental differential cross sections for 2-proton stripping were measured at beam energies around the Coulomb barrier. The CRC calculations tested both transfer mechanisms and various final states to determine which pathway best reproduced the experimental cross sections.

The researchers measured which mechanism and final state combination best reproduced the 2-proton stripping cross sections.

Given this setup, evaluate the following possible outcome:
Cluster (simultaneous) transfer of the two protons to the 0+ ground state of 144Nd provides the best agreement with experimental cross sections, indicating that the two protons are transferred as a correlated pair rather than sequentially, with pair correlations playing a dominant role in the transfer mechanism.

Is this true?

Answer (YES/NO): NO